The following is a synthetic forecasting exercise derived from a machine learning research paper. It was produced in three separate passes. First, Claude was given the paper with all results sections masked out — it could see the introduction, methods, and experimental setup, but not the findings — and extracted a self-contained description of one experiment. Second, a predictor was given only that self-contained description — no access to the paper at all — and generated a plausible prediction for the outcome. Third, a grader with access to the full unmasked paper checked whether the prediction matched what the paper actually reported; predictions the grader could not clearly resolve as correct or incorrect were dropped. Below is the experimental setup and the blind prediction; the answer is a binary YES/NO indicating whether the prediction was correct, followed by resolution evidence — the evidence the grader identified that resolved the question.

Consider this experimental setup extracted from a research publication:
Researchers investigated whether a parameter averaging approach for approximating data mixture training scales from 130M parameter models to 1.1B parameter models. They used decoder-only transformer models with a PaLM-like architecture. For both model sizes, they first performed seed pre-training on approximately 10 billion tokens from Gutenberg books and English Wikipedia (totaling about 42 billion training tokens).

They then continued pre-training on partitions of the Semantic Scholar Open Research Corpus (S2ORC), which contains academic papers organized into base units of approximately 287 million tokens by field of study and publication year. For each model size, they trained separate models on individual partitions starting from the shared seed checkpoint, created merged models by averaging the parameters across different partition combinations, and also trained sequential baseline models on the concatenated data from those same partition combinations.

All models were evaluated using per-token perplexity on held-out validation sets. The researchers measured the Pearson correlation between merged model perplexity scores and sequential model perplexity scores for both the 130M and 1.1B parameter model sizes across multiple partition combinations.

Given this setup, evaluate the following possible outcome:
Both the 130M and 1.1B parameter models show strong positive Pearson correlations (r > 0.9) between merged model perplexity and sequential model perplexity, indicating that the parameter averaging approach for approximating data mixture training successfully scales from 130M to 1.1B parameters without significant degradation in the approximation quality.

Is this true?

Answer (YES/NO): YES